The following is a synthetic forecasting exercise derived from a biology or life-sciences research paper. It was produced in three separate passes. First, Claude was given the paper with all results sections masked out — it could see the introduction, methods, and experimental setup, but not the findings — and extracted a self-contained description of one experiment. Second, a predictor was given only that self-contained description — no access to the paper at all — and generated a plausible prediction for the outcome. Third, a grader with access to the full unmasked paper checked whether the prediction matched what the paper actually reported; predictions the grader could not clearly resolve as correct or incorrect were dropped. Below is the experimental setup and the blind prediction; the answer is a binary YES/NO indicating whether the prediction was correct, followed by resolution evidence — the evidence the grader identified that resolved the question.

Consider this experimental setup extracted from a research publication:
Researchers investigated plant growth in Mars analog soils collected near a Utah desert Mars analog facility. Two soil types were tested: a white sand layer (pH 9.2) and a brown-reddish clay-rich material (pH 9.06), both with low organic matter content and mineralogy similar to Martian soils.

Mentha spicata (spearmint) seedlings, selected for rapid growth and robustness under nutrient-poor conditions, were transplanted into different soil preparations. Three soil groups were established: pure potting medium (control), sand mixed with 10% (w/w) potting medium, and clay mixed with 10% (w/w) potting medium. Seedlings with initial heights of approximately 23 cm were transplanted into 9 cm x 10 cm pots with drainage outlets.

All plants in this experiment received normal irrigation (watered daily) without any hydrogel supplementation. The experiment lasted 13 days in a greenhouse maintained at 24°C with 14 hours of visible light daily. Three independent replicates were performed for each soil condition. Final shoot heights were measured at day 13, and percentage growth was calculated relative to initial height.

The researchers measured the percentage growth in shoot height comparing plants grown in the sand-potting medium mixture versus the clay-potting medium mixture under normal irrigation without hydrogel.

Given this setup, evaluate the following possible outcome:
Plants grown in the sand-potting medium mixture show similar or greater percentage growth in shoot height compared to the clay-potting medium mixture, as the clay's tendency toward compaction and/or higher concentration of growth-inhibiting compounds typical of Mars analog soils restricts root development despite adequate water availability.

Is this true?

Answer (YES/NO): YES